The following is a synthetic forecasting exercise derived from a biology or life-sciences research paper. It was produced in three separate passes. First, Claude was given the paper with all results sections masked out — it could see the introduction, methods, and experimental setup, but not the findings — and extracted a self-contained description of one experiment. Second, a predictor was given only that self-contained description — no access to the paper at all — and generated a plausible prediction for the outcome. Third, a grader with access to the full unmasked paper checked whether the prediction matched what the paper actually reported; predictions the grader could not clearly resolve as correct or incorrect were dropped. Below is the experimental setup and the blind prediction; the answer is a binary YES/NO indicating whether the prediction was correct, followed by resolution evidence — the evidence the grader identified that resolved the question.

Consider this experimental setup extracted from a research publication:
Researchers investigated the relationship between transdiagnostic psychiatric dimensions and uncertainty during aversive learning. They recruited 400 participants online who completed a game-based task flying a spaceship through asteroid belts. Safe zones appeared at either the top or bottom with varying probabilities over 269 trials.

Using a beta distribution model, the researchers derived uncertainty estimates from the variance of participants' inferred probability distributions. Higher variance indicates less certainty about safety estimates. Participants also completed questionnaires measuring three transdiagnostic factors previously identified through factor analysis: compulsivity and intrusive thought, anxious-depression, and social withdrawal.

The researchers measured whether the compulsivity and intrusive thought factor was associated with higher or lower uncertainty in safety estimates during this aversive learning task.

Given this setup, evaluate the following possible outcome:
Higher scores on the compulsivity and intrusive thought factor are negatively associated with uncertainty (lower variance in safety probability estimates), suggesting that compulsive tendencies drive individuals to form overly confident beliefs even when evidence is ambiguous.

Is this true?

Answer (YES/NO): NO